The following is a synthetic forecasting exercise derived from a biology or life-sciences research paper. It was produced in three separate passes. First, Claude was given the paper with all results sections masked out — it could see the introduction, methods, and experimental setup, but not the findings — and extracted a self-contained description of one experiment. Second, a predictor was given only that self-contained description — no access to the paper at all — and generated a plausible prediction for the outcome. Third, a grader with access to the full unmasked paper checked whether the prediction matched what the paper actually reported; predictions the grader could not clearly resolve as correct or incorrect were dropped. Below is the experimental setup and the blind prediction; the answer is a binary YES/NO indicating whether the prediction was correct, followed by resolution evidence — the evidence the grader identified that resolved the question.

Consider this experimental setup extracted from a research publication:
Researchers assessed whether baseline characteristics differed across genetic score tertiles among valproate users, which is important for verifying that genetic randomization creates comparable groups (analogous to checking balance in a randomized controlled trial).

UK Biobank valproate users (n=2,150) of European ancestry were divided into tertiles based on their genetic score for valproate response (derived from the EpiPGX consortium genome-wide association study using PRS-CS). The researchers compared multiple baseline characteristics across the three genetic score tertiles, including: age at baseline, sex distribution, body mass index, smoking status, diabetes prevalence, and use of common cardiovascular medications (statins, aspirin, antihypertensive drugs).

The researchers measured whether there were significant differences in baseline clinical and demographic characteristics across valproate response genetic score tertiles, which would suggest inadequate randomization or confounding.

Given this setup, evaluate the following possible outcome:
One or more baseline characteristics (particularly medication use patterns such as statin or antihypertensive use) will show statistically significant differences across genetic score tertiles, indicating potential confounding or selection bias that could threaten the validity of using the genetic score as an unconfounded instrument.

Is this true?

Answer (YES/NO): NO